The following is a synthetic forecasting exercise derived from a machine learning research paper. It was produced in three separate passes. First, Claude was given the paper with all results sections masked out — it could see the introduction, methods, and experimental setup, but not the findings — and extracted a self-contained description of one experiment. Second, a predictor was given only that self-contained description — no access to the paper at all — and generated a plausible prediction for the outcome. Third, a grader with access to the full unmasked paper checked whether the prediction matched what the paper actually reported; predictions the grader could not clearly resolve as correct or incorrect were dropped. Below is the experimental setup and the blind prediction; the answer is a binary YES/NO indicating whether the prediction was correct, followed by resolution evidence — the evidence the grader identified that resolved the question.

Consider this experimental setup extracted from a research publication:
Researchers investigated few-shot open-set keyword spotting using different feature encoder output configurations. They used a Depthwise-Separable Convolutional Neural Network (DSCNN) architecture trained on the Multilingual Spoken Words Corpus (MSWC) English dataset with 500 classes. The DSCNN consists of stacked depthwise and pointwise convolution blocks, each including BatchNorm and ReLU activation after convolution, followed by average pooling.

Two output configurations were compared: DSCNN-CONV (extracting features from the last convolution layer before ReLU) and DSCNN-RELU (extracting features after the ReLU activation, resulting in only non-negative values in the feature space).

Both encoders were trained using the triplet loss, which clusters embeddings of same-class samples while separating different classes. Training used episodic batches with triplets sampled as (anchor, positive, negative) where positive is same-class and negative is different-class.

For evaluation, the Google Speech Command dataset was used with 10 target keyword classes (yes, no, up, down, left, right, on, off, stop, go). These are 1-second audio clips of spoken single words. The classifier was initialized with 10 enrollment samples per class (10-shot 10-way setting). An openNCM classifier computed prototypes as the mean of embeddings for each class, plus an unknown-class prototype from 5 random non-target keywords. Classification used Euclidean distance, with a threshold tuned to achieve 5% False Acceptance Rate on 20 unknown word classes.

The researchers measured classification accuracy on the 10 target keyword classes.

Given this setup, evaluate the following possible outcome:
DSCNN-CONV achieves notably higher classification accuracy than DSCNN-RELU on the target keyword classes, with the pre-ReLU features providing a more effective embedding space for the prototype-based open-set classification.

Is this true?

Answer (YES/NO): NO